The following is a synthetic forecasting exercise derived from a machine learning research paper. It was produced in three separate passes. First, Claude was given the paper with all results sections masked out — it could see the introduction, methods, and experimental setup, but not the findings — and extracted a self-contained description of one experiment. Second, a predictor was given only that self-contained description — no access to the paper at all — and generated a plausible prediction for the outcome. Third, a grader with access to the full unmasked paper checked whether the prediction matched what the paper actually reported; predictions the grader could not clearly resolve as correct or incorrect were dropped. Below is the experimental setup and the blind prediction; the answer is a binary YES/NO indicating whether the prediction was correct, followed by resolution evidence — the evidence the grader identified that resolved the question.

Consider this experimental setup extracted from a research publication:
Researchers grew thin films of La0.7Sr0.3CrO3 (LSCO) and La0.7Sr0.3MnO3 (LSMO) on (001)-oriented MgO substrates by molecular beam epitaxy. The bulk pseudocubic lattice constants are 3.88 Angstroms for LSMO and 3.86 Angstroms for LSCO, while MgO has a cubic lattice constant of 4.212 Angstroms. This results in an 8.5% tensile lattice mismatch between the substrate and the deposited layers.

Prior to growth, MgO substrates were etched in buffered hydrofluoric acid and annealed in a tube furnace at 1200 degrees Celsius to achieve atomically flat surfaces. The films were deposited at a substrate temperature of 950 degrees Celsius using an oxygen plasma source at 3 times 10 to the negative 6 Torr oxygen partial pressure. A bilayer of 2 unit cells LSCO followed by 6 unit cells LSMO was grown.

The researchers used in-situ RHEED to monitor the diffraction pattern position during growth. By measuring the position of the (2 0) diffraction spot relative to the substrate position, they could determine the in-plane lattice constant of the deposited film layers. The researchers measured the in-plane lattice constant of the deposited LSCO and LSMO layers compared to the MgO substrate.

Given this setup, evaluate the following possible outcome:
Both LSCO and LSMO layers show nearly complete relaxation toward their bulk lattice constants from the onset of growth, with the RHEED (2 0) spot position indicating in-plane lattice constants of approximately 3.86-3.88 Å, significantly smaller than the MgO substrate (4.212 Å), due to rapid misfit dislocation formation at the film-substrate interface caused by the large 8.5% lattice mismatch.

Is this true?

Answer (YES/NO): NO